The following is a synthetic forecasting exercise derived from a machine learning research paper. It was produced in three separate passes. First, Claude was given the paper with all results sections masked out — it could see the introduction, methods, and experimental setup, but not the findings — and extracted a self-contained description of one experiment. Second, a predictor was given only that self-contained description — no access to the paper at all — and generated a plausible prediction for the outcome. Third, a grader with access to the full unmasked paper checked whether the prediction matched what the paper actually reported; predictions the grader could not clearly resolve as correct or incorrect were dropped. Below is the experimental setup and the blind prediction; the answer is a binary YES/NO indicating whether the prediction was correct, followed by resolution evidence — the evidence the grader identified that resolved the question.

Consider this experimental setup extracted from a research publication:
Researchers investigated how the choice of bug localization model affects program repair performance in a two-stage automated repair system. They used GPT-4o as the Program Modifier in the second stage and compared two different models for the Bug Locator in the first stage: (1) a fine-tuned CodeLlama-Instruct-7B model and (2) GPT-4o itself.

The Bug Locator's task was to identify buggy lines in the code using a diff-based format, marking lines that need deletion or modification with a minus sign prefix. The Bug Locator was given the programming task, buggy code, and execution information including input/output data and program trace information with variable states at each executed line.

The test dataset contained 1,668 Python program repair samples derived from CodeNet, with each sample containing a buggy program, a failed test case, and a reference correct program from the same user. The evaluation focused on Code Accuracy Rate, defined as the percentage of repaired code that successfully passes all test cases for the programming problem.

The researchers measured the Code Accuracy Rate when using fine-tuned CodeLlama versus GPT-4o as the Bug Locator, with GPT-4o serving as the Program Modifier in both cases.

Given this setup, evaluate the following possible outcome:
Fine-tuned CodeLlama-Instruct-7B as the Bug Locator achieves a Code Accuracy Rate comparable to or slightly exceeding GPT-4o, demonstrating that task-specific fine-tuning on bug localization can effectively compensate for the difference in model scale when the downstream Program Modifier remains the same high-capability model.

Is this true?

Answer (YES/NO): YES